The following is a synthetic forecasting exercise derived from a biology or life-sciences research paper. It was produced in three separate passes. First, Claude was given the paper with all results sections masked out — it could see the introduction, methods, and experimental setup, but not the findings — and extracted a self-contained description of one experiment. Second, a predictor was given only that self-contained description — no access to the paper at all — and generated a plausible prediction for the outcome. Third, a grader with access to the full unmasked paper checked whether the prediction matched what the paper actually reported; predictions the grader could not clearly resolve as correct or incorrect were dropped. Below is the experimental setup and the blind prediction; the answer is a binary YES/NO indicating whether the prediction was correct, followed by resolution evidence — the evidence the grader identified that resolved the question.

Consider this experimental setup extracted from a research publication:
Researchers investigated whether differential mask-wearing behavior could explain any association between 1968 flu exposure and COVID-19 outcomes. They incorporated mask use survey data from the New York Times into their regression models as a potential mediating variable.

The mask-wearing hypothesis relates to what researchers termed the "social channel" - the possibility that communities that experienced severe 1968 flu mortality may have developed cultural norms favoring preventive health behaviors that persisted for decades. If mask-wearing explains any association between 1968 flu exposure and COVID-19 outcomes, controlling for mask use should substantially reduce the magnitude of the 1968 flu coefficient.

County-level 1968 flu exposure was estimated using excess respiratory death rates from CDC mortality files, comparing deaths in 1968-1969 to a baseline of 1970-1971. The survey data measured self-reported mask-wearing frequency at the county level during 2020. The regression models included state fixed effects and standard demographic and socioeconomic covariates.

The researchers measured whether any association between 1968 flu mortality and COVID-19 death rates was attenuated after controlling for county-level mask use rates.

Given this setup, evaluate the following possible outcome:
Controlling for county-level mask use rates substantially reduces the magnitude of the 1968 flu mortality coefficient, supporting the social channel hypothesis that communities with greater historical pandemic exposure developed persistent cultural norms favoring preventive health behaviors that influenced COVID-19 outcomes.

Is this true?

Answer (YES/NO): NO